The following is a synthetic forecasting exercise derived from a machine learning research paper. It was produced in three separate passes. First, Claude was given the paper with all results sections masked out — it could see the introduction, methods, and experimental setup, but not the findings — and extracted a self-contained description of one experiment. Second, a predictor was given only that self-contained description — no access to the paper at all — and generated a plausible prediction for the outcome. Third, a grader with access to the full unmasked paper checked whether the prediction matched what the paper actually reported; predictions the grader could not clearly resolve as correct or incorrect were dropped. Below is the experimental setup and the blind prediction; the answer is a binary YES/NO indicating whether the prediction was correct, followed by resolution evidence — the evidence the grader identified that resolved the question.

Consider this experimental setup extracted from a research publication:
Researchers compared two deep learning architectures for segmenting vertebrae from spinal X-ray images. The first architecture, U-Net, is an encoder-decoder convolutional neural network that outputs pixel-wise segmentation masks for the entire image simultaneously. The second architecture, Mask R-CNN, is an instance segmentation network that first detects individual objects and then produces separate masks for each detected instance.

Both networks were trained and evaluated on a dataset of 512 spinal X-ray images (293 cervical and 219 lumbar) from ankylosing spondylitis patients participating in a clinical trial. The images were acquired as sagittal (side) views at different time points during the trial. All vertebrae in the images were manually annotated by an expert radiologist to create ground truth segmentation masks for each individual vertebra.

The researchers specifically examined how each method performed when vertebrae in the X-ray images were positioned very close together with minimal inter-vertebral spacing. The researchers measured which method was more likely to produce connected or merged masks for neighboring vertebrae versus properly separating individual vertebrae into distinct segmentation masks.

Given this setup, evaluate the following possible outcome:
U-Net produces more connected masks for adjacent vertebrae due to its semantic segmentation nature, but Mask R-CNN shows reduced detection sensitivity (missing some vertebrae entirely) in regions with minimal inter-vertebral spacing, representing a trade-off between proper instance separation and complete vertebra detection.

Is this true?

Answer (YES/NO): NO